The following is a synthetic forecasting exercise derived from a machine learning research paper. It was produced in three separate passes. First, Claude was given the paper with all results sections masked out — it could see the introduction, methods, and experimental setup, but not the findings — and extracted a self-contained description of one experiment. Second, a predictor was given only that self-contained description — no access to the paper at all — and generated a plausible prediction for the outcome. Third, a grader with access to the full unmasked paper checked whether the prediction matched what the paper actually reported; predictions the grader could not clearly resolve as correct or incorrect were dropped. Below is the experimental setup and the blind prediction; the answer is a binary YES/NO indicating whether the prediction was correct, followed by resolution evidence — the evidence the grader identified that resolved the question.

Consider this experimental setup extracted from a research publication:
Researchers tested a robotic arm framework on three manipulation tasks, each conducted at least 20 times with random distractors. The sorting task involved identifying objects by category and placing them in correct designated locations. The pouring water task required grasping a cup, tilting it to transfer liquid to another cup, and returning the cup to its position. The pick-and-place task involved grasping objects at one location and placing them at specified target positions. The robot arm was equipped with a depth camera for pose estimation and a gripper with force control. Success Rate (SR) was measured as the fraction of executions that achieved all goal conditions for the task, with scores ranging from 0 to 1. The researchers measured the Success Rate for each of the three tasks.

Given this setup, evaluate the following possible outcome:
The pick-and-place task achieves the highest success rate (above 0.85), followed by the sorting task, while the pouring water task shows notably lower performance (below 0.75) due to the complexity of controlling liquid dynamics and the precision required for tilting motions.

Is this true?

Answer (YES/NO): NO